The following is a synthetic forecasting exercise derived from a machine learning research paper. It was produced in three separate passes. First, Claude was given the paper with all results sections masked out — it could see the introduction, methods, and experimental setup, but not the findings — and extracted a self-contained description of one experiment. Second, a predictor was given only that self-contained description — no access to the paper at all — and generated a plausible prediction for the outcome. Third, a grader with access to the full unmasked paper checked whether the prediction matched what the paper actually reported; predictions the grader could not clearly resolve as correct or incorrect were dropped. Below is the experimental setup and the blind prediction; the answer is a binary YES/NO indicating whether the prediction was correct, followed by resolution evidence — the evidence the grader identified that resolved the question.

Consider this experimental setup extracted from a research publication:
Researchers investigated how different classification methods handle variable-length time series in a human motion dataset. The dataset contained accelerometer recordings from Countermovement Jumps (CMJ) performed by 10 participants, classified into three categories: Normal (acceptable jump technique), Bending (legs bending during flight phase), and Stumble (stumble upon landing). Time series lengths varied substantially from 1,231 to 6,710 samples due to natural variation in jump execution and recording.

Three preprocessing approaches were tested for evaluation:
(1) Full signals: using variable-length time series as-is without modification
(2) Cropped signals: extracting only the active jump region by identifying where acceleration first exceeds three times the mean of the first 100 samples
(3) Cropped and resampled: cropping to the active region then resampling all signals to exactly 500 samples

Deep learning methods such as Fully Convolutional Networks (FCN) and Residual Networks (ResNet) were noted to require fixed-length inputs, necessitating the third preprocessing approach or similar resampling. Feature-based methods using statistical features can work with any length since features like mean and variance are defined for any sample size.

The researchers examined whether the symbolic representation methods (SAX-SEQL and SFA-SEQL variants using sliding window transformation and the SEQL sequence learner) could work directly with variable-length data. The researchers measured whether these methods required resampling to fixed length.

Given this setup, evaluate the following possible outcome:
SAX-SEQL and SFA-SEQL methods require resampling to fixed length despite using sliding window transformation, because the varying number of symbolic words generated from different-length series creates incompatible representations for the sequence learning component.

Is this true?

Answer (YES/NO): NO